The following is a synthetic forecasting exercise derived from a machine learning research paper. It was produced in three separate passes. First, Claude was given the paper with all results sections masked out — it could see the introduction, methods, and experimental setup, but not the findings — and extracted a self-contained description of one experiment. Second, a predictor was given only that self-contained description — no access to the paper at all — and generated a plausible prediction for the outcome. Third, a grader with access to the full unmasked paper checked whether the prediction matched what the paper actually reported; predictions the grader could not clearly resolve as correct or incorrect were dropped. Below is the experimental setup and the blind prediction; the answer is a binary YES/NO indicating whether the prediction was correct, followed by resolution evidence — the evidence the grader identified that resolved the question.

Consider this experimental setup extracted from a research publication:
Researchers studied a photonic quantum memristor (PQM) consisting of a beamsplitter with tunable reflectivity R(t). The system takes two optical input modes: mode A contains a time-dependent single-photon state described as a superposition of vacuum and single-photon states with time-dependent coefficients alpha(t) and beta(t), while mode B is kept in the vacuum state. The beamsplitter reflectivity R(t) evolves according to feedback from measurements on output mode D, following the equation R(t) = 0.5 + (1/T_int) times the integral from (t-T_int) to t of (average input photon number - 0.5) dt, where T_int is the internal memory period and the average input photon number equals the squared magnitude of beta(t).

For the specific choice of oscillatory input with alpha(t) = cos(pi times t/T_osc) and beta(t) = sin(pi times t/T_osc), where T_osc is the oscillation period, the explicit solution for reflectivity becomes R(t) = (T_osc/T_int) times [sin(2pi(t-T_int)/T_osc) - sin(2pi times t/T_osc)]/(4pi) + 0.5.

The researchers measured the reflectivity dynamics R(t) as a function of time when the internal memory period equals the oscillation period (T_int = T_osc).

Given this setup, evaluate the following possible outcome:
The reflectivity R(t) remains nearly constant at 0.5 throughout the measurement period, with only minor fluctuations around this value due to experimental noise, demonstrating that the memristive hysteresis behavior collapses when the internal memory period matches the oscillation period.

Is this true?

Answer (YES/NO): YES